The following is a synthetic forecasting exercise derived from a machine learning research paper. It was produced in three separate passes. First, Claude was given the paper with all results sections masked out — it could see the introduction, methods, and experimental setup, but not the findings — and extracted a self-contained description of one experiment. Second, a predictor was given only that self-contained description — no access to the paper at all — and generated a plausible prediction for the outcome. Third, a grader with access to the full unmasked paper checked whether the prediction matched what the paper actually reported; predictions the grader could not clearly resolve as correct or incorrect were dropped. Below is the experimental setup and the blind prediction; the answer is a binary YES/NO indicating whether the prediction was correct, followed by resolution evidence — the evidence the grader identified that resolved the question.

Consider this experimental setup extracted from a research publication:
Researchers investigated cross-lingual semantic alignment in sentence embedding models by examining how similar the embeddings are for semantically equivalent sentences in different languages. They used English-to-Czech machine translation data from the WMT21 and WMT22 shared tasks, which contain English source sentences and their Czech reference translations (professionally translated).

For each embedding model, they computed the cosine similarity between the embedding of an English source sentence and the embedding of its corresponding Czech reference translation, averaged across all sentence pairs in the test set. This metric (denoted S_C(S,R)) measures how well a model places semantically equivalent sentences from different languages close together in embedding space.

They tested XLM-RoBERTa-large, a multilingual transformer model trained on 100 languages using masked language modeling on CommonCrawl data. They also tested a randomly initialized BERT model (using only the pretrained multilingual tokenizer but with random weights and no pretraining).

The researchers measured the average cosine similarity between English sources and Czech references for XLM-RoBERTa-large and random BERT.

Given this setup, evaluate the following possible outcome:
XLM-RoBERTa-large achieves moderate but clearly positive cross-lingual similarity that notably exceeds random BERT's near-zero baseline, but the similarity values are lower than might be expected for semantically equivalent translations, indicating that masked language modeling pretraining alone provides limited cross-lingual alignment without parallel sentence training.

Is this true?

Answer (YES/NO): NO